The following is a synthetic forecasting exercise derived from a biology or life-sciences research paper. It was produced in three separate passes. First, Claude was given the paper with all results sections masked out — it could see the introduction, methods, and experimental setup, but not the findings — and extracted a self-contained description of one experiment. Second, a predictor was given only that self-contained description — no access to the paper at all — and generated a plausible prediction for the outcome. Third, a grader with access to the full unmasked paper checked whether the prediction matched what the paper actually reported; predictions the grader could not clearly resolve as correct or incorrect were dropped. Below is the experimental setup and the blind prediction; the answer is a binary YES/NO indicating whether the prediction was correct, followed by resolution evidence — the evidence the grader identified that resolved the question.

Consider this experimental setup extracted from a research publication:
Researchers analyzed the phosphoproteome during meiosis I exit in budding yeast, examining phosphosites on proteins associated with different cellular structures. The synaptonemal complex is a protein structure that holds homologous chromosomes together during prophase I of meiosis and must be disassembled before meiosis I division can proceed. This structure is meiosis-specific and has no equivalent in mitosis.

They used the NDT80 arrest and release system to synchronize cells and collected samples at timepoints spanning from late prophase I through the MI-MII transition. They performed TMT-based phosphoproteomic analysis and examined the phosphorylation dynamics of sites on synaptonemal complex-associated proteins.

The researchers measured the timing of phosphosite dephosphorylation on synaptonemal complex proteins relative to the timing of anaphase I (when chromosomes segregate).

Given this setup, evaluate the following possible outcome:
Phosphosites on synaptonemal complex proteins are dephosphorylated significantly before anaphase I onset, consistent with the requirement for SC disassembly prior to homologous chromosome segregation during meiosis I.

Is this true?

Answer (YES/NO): YES